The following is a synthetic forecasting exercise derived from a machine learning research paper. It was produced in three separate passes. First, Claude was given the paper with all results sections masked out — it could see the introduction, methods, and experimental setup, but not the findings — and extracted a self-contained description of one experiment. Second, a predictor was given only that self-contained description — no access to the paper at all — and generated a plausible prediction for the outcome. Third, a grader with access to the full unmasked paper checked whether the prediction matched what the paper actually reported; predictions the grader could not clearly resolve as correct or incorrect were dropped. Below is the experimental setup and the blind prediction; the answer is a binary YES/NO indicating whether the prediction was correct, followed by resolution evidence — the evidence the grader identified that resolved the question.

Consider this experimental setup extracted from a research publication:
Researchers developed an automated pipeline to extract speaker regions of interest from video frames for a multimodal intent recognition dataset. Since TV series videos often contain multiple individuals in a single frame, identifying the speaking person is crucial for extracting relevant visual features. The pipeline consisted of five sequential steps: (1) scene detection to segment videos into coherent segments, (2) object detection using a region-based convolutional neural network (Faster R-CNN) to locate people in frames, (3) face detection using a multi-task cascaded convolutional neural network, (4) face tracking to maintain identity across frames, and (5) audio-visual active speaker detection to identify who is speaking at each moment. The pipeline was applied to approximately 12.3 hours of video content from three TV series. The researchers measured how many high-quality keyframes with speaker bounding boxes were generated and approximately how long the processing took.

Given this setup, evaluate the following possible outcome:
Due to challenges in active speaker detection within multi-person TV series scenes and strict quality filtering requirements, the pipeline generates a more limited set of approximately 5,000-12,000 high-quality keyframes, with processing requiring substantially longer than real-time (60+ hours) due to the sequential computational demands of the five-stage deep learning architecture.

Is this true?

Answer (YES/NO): NO